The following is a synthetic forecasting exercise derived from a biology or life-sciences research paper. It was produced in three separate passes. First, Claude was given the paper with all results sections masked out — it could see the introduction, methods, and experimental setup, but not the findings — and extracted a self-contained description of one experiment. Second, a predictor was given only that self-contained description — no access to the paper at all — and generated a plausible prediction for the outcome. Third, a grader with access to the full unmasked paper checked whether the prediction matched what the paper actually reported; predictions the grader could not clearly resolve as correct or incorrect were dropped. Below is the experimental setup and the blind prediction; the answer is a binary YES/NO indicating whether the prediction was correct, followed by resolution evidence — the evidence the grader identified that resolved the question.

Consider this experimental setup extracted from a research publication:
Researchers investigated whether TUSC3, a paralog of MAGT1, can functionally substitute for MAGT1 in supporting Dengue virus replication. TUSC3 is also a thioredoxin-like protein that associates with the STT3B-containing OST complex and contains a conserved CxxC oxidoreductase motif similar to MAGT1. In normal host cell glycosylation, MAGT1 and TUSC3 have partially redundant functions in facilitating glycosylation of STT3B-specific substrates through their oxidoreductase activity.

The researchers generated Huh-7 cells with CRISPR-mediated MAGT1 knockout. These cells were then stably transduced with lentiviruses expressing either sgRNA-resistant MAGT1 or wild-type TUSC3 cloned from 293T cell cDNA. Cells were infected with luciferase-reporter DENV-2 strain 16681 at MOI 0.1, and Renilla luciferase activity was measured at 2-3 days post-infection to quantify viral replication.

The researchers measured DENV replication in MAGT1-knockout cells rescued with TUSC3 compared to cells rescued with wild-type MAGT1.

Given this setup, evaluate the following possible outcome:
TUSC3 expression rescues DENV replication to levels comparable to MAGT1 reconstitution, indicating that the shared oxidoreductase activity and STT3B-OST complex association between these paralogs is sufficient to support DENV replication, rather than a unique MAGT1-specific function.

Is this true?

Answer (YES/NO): YES